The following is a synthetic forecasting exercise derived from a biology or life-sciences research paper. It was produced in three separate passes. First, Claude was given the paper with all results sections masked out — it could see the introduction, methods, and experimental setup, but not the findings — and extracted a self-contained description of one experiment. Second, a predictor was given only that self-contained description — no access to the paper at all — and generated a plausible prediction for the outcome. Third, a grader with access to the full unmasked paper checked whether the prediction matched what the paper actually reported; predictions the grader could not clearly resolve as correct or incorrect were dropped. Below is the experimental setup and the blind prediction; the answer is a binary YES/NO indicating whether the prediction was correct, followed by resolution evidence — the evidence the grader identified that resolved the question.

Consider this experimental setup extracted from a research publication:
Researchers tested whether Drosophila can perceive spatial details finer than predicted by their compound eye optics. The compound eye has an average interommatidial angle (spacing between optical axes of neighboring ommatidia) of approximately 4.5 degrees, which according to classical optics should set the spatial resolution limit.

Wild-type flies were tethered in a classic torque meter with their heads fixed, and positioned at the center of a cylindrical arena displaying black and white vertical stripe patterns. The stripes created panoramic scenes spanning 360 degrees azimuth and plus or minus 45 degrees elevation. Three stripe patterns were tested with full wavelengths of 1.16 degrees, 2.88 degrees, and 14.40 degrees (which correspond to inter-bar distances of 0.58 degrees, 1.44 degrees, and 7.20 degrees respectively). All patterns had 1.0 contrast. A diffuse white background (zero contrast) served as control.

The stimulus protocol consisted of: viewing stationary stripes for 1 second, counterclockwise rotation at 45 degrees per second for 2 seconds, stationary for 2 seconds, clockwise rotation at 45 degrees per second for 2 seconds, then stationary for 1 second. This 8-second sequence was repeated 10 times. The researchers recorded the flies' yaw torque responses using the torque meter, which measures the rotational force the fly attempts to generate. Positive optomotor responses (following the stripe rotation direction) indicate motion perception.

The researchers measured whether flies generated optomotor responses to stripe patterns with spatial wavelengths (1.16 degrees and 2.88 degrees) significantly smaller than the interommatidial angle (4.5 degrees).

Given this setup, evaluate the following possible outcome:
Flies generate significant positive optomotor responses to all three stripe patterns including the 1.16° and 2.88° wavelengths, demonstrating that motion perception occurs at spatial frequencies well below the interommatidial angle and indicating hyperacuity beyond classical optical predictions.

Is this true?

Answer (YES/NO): YES